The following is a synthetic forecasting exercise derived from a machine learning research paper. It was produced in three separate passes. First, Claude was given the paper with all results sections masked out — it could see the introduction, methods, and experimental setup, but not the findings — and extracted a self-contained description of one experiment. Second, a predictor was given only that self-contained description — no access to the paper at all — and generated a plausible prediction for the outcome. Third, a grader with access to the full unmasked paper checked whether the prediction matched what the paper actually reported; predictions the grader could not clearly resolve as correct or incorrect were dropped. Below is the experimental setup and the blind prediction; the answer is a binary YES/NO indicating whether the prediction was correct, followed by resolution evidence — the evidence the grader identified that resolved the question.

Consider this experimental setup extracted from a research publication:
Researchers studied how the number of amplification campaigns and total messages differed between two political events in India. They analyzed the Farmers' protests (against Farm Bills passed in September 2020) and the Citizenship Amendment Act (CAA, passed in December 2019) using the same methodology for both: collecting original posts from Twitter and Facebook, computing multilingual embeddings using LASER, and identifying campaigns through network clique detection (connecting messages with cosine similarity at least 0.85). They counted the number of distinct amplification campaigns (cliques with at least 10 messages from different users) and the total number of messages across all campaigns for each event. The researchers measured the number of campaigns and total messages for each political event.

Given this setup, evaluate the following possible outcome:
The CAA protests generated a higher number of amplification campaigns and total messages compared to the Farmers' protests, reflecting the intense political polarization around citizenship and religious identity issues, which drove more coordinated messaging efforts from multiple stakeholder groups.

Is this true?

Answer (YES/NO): NO